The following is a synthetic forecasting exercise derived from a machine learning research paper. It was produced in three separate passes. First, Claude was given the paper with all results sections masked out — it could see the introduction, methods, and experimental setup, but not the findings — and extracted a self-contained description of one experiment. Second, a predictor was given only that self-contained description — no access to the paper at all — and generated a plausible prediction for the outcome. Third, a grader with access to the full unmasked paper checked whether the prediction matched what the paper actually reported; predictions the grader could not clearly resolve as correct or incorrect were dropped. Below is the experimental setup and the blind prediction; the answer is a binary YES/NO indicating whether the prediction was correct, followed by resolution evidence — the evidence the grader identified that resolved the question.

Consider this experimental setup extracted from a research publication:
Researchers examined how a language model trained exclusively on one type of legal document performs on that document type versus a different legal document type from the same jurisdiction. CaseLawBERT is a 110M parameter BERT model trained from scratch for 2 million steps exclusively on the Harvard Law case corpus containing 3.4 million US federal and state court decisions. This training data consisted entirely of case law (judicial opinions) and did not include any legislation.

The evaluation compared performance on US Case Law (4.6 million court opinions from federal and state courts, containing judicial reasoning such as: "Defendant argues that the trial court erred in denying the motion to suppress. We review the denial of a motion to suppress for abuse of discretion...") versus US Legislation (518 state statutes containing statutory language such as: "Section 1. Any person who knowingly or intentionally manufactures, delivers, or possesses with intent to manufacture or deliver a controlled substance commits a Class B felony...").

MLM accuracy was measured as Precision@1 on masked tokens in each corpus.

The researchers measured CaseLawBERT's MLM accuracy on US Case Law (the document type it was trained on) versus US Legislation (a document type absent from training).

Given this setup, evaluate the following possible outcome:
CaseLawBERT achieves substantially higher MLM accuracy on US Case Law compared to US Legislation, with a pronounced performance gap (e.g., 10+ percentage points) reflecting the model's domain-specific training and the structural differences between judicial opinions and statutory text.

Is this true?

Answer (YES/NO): NO